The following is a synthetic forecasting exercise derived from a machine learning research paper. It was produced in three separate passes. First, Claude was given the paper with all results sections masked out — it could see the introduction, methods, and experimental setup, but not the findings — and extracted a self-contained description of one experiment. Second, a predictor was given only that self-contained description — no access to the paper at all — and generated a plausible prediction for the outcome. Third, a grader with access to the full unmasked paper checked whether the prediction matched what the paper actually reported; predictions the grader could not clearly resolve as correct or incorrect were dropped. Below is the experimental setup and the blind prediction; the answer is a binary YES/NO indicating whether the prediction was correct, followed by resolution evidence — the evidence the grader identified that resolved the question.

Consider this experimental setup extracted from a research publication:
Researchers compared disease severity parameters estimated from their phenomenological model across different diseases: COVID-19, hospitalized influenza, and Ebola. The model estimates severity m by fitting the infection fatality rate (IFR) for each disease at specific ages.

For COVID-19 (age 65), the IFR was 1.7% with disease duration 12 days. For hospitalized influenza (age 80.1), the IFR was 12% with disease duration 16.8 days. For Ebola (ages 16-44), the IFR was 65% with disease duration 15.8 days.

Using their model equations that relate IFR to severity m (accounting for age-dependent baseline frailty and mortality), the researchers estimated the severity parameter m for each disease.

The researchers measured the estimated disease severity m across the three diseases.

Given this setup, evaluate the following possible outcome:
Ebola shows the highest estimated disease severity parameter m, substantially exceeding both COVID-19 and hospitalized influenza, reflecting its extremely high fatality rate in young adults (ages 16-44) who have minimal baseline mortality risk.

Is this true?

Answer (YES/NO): YES